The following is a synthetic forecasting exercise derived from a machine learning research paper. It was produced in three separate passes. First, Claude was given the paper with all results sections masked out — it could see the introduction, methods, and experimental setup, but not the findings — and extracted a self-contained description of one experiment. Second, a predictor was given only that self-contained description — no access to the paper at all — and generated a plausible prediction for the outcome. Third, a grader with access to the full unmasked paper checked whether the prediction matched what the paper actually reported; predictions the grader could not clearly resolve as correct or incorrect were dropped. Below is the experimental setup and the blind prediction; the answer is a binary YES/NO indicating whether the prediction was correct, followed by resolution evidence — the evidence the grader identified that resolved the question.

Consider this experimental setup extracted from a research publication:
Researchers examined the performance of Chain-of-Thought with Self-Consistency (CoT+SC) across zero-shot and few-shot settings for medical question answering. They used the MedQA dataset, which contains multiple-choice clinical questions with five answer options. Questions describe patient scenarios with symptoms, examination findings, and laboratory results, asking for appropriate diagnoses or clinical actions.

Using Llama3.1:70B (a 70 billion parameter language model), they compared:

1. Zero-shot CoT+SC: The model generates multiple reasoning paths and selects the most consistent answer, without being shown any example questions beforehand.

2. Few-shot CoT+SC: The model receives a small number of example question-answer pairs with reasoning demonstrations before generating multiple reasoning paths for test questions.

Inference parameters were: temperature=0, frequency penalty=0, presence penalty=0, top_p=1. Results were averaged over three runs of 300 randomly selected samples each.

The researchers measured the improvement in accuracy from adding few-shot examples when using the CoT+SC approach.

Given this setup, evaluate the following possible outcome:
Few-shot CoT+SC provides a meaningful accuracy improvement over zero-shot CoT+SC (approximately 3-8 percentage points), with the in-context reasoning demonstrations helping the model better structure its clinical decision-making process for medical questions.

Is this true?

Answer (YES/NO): NO